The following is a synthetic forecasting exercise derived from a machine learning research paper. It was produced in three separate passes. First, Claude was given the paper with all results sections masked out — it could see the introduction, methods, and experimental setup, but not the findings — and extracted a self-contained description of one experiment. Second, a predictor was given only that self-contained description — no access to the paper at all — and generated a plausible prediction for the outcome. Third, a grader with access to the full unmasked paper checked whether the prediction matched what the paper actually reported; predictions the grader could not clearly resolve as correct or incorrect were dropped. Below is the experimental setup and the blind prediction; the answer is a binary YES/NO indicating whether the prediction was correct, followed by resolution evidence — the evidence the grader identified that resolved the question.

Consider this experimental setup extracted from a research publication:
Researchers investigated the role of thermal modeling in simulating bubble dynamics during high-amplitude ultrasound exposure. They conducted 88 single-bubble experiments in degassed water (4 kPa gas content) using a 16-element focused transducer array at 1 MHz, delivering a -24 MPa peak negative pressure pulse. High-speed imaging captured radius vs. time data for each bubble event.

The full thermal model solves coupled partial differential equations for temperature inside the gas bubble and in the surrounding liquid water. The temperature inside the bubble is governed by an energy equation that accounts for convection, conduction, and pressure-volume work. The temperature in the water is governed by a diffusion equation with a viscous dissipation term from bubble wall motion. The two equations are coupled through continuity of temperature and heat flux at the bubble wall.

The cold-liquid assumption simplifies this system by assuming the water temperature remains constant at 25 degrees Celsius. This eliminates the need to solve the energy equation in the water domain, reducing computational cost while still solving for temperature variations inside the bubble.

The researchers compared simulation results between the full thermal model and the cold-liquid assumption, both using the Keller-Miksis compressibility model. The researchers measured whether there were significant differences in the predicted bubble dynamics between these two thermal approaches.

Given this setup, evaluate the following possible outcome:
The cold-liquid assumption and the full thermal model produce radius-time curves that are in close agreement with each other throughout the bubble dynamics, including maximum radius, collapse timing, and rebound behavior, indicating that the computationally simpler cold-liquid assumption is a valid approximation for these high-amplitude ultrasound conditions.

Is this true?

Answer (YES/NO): YES